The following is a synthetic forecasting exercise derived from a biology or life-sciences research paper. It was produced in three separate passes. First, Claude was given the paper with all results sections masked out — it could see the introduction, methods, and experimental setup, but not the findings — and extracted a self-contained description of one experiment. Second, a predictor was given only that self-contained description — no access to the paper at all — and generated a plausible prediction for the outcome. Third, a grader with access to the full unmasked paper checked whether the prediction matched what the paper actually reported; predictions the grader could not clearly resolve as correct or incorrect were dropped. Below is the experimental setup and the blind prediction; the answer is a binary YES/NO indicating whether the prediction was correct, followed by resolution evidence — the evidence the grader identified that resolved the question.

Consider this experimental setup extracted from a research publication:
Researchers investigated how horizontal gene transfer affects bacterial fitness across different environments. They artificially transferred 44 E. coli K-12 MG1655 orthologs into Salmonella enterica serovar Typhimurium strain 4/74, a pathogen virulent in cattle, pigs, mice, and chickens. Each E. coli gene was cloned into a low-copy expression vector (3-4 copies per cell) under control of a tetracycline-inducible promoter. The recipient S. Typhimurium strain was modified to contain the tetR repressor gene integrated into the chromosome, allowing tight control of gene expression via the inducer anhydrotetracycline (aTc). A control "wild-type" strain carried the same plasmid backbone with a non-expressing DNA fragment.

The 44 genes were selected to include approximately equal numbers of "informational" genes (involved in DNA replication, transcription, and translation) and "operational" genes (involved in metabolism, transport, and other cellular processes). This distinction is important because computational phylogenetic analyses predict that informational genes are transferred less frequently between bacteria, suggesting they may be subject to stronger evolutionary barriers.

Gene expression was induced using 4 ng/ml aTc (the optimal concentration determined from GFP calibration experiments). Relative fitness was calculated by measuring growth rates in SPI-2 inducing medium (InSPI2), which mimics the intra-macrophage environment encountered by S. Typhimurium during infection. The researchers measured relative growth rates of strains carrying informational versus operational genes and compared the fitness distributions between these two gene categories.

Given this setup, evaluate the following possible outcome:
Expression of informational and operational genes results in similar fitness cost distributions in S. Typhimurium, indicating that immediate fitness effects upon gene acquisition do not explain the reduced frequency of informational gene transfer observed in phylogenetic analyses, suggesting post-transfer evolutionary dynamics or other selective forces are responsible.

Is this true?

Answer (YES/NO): YES